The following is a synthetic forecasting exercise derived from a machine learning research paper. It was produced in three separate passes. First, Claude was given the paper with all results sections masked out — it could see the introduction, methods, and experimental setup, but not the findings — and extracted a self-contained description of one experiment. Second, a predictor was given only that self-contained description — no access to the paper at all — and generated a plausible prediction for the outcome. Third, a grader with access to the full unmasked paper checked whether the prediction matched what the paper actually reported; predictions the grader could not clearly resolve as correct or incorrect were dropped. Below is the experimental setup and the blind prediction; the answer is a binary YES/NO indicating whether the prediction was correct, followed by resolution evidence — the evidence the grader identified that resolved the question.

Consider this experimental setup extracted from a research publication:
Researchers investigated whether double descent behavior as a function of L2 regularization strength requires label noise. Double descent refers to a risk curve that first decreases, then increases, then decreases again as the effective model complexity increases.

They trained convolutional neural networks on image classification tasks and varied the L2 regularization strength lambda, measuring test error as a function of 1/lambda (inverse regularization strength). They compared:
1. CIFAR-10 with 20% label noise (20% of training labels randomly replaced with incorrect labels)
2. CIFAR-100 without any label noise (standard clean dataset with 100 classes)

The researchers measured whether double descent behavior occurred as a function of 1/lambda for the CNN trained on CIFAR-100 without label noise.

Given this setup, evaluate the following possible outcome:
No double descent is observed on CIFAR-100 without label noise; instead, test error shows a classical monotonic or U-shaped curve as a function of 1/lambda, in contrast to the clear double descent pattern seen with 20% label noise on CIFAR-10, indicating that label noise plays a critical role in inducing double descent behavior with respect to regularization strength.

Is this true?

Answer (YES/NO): NO